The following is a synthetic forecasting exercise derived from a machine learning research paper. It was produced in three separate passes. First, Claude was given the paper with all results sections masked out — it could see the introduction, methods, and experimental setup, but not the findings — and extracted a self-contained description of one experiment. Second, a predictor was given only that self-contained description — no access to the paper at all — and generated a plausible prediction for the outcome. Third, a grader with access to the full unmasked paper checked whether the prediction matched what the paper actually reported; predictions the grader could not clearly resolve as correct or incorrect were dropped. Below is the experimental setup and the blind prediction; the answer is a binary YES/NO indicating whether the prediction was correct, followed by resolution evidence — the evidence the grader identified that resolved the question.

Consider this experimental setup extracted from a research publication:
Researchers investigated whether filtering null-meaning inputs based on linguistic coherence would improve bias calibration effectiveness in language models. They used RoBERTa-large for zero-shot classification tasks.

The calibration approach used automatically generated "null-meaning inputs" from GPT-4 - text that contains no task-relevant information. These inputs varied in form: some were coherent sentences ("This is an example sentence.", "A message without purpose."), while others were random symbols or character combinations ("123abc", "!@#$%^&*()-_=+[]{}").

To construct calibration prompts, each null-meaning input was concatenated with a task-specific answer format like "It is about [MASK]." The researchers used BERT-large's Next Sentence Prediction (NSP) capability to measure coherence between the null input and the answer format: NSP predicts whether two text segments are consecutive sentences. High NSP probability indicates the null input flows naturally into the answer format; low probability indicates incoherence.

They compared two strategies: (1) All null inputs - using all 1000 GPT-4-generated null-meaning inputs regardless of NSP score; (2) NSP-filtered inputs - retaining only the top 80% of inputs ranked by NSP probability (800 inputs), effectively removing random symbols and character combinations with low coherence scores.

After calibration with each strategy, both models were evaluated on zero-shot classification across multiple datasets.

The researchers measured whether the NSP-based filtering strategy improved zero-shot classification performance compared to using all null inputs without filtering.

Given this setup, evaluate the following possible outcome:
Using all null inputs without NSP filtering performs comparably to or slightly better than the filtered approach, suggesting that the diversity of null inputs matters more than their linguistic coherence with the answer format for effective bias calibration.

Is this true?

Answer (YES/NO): NO